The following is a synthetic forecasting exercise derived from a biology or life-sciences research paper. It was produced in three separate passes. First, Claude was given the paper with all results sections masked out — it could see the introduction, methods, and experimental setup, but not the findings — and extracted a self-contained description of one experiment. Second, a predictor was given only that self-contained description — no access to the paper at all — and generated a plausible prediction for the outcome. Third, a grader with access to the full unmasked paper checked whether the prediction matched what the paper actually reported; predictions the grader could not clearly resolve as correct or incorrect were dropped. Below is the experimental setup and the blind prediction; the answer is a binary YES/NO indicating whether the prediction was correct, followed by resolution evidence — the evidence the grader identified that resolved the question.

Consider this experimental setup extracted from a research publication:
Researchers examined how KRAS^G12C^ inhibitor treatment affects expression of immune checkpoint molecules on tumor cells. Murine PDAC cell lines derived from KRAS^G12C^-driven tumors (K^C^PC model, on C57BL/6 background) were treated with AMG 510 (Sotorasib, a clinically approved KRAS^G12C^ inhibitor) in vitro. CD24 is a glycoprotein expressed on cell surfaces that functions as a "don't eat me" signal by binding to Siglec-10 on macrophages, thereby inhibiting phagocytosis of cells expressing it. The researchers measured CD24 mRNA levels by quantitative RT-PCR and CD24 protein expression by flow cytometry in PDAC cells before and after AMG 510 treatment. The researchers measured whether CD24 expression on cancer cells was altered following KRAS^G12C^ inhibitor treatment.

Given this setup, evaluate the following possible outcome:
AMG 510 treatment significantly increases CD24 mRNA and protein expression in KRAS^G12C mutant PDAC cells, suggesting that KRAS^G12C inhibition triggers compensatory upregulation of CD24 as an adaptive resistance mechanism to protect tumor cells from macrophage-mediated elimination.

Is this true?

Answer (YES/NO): YES